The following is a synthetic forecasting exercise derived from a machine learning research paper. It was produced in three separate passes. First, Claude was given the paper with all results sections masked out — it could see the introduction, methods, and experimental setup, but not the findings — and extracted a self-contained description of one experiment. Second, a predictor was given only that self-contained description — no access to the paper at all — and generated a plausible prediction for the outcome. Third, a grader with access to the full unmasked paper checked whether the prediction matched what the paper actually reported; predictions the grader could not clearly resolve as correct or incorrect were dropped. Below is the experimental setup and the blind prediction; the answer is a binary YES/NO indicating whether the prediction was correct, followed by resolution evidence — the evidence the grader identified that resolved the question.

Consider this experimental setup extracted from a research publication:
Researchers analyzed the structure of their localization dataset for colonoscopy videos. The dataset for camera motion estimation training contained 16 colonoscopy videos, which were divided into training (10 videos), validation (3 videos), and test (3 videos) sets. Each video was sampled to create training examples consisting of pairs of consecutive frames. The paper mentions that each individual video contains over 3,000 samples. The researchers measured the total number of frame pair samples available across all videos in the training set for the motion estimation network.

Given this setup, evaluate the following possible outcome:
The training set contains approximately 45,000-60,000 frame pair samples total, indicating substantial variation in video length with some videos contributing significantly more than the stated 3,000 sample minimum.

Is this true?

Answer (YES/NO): NO